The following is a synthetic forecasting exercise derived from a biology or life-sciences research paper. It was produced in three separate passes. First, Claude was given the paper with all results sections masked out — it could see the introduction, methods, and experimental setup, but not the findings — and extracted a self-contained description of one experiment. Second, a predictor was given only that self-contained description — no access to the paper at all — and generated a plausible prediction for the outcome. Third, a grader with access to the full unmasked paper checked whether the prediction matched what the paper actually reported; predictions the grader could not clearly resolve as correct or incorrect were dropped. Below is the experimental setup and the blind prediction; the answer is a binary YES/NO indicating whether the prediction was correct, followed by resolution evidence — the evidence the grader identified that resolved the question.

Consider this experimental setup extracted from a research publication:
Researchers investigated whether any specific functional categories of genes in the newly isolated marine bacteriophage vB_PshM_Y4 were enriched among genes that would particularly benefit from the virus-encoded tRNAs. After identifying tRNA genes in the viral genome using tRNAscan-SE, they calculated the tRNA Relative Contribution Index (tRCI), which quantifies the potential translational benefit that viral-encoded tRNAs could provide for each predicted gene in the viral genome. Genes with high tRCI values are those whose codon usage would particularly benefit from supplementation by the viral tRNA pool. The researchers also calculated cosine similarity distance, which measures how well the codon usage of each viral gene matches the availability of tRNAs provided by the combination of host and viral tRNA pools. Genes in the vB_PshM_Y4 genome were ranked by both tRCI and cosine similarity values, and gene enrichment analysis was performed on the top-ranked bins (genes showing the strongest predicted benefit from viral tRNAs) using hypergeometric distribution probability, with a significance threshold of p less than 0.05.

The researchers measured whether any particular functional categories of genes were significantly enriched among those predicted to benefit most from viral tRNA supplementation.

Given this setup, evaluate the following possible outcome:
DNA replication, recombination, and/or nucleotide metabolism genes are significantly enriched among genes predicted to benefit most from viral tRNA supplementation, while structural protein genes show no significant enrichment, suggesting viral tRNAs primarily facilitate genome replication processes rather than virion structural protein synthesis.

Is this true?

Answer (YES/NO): NO